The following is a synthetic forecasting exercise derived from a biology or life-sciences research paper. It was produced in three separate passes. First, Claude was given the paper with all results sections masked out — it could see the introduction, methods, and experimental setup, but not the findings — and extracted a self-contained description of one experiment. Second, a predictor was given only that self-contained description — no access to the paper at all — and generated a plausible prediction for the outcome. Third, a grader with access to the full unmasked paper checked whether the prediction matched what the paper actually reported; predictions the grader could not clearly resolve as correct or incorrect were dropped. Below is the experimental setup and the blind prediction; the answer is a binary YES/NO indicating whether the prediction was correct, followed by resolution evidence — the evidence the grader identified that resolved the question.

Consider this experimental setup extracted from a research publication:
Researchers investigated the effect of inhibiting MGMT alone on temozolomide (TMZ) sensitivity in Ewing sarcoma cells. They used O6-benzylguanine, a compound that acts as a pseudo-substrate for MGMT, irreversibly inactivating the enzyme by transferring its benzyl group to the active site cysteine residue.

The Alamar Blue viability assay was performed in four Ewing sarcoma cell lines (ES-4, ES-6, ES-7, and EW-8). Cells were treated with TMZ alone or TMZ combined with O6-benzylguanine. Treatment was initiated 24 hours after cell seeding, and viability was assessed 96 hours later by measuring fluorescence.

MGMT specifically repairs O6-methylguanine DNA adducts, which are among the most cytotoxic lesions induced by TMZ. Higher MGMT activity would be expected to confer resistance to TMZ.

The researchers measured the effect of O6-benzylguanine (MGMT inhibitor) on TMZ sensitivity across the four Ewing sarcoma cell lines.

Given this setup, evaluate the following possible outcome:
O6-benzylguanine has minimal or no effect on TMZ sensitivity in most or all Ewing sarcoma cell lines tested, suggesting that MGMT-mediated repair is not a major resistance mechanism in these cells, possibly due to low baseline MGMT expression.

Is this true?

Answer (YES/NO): NO